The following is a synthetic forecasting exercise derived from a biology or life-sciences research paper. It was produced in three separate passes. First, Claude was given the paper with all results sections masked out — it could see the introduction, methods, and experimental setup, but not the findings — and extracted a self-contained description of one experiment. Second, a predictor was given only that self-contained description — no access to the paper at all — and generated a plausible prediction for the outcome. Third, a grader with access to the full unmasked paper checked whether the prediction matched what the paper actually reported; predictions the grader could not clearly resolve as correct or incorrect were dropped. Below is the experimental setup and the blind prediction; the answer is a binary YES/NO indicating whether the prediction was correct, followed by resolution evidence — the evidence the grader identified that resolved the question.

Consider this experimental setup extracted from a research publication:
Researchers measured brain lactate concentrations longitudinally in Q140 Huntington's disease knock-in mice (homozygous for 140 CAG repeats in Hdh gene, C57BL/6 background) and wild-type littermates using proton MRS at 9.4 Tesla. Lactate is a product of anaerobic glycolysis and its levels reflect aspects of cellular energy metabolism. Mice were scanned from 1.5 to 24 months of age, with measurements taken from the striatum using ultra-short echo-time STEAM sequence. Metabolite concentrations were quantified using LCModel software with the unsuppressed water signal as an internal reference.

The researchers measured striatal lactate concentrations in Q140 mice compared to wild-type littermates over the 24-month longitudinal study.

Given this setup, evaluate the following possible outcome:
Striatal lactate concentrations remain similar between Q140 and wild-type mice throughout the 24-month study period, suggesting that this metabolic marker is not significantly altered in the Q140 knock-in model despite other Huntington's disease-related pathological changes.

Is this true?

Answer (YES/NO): NO